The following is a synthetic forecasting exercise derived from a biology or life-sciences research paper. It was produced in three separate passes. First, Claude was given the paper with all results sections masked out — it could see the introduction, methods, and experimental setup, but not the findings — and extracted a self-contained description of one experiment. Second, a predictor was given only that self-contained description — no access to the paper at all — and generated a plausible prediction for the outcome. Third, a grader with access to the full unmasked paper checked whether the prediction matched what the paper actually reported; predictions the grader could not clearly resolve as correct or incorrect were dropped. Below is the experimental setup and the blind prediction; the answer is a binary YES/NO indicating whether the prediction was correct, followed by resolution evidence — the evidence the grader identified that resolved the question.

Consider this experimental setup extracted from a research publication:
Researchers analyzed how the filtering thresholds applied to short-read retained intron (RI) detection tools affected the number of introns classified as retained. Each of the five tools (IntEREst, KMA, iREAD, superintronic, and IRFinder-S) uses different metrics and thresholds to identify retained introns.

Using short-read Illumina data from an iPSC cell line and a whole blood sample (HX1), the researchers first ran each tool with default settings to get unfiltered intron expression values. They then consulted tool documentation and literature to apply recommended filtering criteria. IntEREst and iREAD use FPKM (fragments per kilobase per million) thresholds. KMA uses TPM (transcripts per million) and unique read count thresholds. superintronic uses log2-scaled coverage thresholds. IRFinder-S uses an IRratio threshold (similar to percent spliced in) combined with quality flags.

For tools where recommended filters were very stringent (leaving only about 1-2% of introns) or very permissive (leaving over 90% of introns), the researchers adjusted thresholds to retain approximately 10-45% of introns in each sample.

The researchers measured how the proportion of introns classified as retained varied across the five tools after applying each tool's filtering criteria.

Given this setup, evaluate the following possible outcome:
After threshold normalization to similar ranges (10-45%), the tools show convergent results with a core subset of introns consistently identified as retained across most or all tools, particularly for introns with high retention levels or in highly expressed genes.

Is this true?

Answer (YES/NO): NO